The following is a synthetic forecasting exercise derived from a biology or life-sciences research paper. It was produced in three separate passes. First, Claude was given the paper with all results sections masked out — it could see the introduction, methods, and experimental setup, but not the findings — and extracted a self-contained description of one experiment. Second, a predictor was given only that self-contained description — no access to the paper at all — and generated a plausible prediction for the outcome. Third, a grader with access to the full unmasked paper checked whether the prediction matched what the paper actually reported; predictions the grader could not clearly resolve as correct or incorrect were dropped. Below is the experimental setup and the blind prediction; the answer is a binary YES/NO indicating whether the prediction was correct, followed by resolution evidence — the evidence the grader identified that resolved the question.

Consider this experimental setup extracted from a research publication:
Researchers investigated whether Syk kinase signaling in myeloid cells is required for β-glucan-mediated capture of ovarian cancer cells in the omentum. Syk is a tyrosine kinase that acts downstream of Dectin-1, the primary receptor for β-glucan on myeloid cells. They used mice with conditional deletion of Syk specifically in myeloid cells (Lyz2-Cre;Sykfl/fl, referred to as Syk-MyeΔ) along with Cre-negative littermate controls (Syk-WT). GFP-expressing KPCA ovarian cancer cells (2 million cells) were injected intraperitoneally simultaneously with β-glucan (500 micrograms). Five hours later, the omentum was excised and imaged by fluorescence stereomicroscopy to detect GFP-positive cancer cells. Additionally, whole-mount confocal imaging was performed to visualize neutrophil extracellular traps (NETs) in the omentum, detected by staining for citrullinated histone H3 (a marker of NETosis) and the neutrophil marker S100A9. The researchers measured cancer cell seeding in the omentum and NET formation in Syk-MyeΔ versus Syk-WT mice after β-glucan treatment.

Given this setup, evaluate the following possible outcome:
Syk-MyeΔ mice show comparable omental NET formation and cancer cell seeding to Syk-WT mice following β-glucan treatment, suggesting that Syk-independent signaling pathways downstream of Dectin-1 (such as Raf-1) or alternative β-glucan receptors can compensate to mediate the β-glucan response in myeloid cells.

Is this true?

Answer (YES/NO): NO